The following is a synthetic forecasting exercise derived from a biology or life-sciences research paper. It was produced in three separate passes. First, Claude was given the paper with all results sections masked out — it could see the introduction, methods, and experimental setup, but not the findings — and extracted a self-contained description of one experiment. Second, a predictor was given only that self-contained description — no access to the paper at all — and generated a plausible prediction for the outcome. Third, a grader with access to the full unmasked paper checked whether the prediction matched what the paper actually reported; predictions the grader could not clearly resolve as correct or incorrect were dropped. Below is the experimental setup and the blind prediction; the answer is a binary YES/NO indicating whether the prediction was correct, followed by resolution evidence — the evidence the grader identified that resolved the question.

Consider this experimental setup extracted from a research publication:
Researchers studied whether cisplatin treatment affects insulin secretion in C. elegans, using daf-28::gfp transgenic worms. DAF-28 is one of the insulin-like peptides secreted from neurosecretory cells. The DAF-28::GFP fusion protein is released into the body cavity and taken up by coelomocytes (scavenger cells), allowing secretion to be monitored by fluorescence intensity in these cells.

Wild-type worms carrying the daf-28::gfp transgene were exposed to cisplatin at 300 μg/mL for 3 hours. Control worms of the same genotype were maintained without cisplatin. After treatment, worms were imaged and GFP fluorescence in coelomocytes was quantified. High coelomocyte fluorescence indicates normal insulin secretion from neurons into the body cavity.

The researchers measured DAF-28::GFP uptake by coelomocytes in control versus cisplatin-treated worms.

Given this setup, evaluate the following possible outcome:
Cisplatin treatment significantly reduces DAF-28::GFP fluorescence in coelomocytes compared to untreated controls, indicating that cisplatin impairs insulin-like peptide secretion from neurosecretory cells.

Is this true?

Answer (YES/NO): NO